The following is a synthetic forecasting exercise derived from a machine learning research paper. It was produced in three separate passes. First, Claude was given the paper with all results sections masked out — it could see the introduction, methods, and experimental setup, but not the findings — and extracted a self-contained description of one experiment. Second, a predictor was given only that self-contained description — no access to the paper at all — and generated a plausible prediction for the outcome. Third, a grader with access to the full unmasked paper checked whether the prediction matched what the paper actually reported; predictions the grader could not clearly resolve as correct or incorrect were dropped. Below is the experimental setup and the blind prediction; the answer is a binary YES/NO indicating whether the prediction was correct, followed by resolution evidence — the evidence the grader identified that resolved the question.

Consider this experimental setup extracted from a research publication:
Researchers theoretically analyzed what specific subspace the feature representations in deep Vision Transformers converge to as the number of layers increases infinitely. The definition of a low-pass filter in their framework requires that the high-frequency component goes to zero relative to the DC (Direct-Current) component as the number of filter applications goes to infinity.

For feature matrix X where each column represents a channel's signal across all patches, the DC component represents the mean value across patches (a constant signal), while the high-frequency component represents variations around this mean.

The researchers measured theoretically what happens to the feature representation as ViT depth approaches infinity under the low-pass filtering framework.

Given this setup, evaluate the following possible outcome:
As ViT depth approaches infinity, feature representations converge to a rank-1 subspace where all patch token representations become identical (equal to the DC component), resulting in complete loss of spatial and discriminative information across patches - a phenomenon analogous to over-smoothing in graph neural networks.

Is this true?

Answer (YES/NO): YES